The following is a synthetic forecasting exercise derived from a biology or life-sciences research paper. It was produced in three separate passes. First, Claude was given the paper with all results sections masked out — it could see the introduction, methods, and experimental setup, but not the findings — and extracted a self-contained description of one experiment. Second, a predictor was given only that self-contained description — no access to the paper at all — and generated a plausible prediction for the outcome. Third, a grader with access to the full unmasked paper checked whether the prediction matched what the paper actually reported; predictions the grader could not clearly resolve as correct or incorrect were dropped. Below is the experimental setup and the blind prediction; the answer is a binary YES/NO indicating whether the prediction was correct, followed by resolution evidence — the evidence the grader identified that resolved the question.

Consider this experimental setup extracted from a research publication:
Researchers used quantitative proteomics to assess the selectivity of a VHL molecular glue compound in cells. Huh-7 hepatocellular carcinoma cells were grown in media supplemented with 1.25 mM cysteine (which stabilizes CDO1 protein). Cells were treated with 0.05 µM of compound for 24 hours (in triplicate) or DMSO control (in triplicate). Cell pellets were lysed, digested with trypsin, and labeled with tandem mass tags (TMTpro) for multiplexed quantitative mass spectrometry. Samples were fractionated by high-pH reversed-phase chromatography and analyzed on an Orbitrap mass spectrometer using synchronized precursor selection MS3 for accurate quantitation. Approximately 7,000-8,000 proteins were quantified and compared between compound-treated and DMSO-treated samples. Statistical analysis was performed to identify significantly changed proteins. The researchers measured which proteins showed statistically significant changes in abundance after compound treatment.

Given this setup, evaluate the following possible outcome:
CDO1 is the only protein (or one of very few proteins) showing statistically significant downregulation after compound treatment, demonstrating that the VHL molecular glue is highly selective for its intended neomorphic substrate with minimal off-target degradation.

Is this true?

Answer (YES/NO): YES